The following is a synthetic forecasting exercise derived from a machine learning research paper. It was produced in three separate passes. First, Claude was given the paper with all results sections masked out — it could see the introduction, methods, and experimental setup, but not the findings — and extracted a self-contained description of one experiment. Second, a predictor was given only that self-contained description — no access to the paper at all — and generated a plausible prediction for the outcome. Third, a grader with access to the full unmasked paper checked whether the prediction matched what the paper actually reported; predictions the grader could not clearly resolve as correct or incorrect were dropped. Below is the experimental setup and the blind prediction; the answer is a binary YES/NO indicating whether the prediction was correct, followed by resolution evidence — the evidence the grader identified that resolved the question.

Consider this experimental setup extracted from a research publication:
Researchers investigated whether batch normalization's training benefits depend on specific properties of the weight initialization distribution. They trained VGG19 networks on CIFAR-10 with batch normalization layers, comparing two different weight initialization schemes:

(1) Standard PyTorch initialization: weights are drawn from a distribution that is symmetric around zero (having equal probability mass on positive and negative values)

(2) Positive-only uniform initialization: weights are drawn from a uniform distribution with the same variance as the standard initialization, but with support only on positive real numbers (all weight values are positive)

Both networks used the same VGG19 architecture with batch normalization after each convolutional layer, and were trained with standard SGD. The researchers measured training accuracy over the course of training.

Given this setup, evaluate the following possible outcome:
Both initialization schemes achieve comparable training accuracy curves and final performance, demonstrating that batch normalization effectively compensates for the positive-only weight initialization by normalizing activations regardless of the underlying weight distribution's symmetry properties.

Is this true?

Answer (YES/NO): NO